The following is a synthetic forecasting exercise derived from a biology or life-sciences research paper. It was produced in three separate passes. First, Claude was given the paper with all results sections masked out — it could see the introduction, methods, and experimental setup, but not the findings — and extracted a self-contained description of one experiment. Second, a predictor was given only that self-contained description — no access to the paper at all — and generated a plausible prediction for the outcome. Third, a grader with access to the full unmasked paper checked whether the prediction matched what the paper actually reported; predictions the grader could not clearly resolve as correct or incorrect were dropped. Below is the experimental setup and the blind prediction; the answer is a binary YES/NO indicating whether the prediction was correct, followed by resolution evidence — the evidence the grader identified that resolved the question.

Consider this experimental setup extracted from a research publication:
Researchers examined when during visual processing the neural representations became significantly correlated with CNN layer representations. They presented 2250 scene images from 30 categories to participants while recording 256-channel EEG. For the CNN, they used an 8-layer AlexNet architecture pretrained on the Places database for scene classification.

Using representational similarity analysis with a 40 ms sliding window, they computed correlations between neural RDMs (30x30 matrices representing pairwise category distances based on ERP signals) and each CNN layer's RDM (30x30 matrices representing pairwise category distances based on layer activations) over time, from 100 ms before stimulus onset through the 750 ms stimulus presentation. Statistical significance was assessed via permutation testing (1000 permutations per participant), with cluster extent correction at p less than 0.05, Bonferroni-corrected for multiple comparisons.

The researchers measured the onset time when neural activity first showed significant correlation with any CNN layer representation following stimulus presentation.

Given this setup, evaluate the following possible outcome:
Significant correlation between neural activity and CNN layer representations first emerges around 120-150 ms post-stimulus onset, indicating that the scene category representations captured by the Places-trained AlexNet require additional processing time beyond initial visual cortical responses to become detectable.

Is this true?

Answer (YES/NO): NO